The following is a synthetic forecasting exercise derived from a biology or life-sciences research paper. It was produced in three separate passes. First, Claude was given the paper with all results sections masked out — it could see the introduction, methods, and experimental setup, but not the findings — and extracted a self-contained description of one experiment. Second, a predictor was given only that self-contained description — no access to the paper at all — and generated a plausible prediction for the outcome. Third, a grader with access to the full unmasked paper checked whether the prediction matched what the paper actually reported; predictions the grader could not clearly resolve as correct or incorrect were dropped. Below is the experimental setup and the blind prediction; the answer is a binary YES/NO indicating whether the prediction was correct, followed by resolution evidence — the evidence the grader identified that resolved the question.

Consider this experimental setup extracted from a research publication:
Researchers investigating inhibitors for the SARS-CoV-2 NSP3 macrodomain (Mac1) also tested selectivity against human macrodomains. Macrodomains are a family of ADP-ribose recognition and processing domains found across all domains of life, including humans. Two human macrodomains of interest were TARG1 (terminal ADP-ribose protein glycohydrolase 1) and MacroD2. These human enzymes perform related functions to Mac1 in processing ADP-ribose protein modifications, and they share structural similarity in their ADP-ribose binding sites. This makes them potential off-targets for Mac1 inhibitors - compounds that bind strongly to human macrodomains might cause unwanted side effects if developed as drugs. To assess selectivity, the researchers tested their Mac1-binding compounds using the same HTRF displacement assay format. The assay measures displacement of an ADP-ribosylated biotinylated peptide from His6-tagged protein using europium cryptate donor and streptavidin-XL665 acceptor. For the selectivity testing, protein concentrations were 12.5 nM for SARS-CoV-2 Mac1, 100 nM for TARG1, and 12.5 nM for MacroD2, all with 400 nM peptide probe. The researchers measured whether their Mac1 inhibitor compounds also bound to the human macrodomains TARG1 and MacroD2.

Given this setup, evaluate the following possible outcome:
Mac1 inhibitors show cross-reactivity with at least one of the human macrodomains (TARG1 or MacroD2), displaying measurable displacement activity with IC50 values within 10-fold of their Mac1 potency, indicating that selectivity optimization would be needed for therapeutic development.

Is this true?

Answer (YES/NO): NO